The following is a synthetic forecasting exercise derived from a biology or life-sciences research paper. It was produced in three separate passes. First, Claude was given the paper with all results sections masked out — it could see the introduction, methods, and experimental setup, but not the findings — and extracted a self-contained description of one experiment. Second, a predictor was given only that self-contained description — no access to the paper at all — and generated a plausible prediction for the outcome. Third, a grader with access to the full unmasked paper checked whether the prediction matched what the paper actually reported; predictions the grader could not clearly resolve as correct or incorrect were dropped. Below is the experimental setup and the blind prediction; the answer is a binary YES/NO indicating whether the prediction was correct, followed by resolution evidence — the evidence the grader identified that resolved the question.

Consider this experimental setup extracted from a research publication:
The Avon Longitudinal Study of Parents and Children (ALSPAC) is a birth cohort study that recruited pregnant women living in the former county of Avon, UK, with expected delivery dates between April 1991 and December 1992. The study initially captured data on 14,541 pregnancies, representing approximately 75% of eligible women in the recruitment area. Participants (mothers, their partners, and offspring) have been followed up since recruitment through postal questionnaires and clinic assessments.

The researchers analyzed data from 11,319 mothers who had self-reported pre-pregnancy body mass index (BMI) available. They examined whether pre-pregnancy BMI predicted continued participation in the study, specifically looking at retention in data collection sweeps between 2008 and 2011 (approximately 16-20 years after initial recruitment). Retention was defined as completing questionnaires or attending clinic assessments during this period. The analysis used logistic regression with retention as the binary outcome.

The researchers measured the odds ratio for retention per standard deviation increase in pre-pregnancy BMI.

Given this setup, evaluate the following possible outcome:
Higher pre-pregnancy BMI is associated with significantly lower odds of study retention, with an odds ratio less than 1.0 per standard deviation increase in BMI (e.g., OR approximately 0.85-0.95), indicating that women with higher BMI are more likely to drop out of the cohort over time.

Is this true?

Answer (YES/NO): YES